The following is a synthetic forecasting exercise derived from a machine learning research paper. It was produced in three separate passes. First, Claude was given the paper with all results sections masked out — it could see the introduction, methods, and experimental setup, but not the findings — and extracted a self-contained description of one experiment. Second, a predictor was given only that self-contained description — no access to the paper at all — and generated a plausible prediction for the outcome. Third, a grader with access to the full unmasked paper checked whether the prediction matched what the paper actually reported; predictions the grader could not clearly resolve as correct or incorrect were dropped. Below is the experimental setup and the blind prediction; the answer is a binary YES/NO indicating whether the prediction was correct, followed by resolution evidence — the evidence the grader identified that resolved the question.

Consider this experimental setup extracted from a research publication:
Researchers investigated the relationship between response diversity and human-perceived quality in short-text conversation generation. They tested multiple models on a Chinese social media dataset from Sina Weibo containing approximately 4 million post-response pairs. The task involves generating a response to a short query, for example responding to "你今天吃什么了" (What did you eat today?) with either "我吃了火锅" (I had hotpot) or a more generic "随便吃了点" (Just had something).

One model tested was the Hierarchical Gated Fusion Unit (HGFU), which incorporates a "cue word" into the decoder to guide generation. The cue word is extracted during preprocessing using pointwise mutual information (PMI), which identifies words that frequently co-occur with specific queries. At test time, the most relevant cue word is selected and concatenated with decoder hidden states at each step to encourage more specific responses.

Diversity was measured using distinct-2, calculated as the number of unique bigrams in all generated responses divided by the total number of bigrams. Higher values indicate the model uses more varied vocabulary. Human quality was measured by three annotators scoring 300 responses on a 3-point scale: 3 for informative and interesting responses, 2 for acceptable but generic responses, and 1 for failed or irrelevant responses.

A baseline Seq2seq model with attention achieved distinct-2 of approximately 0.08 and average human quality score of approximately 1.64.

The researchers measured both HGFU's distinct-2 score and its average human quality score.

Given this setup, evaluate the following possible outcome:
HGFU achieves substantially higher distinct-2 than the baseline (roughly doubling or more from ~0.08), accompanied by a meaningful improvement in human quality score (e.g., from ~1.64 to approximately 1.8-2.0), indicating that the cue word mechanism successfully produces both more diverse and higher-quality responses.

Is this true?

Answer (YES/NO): NO